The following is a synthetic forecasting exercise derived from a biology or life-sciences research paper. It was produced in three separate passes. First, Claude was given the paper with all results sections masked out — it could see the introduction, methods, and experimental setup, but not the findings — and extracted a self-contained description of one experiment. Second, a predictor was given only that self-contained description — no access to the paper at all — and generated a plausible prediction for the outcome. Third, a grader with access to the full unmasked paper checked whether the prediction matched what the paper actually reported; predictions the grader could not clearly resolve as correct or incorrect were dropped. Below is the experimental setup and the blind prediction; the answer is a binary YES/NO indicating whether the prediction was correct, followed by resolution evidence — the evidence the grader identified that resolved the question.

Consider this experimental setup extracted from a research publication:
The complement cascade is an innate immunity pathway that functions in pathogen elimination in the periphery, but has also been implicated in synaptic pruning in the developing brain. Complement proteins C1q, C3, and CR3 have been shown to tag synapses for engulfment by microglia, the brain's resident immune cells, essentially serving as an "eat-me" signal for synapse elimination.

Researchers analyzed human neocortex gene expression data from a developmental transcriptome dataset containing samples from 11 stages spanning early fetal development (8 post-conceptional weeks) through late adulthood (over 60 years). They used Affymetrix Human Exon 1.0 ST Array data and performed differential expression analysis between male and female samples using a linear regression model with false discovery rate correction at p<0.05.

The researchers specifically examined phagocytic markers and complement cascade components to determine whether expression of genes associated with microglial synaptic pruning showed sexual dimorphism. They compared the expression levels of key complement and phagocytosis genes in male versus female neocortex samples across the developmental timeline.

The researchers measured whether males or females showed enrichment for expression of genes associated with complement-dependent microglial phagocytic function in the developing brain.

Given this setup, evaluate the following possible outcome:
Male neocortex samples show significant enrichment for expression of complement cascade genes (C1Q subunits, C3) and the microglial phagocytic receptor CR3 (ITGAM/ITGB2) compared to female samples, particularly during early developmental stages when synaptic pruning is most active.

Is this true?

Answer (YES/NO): NO